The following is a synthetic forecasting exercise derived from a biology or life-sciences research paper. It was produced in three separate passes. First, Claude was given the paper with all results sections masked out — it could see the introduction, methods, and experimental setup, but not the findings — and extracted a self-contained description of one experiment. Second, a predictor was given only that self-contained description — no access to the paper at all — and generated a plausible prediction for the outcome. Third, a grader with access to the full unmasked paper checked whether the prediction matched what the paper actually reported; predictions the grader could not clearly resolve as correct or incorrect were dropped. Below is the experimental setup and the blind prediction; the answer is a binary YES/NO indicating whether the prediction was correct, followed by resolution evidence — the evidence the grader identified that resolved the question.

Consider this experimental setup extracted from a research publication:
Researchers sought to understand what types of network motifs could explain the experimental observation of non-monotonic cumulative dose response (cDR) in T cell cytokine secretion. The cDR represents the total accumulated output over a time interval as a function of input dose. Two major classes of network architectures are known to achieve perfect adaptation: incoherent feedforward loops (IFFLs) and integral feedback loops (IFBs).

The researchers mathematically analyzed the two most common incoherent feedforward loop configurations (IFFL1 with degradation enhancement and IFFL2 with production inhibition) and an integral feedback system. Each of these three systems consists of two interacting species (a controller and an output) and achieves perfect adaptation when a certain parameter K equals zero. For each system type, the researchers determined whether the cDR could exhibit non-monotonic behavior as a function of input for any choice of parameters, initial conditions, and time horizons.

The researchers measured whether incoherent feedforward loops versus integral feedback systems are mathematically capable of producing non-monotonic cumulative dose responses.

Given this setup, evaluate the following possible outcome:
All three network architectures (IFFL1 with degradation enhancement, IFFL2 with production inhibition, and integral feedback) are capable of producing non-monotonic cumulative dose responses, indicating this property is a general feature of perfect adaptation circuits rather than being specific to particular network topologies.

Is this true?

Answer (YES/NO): NO